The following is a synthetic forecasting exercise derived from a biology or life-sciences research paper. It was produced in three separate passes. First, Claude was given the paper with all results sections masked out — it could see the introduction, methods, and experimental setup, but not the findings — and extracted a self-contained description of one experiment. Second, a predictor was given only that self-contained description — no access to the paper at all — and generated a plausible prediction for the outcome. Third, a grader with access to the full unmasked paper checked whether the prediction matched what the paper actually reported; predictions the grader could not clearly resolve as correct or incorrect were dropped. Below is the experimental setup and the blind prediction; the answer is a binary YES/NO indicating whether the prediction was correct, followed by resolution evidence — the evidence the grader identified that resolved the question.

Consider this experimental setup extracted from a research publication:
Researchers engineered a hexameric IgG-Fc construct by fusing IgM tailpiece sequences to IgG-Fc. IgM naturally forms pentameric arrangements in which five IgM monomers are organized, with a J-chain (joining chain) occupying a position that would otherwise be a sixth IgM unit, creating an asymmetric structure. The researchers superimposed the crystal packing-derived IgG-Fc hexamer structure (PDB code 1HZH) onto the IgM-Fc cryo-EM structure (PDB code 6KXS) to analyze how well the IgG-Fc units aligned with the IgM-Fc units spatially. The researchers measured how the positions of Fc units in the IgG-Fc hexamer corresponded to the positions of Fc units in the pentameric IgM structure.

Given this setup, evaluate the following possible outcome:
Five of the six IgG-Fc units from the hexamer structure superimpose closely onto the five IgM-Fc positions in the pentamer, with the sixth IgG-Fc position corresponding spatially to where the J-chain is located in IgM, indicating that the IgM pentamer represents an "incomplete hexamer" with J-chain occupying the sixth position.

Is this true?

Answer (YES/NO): YES